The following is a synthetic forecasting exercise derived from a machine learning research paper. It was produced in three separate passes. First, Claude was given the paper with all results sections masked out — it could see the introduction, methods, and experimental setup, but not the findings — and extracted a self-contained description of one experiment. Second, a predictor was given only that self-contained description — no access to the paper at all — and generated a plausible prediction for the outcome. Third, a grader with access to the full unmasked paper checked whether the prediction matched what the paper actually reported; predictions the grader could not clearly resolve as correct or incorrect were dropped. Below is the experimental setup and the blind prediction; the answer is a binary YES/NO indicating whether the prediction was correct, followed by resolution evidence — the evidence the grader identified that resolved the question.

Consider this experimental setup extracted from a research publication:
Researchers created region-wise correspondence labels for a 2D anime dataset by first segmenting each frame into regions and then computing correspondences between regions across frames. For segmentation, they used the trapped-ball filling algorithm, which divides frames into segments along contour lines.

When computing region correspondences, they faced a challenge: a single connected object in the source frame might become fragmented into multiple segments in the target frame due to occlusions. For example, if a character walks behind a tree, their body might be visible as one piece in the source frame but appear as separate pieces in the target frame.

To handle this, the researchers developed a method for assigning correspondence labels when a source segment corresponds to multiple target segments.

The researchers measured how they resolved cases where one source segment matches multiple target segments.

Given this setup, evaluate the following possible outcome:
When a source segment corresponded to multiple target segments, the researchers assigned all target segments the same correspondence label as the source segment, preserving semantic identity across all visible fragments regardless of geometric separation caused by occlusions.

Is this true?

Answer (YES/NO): NO